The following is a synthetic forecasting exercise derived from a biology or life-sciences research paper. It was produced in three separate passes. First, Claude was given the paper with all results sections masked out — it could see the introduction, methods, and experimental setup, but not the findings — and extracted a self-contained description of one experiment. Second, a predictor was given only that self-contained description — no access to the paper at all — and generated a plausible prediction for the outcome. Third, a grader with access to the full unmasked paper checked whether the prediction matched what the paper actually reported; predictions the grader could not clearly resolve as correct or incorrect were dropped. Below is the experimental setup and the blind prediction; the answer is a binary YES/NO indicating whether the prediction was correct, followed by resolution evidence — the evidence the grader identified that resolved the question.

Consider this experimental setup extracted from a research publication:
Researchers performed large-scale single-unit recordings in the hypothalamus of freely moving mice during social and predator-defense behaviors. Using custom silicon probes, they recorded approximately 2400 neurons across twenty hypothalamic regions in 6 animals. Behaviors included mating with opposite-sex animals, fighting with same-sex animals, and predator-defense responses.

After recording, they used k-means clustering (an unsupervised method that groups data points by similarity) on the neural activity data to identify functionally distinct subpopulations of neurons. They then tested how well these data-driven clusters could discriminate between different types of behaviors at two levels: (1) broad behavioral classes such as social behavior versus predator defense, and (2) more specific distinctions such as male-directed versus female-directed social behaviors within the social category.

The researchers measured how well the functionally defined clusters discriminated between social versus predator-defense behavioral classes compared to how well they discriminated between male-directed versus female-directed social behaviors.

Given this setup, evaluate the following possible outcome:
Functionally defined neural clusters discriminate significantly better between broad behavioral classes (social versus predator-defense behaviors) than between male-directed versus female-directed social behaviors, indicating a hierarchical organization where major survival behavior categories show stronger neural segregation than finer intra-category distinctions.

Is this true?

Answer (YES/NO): YES